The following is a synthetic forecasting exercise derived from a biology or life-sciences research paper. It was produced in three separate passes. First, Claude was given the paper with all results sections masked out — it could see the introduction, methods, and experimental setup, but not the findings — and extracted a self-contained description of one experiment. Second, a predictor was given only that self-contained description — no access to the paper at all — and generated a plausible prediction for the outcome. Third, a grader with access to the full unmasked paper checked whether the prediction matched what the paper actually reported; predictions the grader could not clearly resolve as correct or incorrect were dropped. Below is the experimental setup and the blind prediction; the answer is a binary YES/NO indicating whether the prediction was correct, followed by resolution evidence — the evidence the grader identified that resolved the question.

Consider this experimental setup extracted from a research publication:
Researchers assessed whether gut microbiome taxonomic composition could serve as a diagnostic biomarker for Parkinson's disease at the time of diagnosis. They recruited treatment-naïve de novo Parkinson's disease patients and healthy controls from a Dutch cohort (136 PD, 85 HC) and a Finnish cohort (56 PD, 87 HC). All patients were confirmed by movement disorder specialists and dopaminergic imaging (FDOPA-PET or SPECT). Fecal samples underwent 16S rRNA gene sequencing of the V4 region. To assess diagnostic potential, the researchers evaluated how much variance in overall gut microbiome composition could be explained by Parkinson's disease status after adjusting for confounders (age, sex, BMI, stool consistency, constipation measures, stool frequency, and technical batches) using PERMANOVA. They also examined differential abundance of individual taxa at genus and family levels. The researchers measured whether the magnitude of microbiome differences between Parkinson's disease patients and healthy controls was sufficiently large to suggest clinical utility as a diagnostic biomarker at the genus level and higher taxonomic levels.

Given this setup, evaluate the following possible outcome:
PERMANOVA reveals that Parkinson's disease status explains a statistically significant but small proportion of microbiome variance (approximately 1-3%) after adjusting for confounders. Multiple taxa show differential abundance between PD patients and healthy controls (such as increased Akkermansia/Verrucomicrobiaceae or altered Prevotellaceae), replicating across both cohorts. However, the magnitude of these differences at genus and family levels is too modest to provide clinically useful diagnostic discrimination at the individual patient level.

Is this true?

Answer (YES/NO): NO